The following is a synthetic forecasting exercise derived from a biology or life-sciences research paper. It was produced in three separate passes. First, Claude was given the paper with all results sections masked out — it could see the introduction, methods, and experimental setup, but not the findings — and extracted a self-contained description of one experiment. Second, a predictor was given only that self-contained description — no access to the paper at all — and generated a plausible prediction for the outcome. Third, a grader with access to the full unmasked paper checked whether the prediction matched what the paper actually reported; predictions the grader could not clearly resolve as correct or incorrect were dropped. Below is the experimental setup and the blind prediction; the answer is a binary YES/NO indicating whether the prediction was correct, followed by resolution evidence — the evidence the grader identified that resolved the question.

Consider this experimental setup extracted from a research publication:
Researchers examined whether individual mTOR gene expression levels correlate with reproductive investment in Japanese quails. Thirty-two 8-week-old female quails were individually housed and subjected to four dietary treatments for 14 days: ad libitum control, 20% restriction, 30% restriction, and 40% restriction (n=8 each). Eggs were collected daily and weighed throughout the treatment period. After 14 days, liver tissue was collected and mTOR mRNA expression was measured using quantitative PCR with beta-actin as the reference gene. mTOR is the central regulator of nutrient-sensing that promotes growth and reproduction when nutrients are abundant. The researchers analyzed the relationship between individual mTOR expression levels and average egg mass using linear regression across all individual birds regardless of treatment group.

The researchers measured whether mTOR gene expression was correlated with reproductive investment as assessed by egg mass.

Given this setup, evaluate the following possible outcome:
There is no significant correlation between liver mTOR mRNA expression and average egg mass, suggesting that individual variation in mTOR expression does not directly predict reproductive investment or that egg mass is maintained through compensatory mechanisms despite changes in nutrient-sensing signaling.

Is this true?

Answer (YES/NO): NO